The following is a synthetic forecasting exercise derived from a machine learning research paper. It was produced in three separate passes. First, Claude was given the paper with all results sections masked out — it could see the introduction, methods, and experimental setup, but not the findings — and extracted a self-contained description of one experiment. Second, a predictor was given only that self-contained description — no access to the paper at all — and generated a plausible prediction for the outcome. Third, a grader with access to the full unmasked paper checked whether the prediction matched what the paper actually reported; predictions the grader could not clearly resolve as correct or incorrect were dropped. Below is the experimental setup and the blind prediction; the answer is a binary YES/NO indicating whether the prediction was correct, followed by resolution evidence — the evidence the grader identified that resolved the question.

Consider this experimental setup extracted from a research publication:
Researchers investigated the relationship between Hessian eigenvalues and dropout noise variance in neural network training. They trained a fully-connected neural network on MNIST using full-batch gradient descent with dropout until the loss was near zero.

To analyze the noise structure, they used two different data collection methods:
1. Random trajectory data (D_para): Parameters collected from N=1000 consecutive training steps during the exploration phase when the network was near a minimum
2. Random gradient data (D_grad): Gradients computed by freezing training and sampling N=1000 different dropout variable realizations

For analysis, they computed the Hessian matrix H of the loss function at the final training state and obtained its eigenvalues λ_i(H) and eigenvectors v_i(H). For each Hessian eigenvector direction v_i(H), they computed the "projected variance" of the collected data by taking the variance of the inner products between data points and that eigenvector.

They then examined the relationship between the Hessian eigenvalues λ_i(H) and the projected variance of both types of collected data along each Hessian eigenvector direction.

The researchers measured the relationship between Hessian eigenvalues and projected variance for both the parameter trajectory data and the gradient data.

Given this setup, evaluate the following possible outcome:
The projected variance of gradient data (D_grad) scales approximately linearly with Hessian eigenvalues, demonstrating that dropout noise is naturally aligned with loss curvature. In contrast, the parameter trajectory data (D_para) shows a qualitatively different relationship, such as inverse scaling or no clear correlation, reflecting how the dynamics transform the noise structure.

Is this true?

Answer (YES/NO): NO